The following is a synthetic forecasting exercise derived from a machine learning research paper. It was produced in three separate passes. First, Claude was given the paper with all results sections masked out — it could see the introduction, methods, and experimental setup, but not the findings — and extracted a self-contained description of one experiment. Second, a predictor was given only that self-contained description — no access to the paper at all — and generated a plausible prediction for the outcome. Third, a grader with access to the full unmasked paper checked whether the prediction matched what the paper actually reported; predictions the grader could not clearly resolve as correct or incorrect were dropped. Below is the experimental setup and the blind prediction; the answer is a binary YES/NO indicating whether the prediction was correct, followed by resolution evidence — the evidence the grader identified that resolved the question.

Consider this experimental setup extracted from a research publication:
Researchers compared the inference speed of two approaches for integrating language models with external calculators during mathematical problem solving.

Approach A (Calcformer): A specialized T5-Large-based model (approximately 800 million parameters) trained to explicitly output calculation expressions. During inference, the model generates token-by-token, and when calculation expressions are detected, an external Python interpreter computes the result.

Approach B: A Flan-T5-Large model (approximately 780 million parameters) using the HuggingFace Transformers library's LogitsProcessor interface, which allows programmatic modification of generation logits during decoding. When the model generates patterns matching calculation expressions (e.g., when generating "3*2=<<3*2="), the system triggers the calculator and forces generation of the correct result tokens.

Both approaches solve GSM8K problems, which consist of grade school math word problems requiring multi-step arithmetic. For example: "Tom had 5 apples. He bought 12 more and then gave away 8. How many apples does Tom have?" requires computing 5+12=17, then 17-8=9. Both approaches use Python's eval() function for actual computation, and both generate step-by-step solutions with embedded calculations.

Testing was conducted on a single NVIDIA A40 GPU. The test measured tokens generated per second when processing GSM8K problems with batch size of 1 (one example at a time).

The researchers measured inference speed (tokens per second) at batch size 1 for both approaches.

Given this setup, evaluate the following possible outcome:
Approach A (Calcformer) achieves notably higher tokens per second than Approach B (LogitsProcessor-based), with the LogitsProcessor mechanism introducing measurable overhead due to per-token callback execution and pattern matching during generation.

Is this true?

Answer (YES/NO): NO